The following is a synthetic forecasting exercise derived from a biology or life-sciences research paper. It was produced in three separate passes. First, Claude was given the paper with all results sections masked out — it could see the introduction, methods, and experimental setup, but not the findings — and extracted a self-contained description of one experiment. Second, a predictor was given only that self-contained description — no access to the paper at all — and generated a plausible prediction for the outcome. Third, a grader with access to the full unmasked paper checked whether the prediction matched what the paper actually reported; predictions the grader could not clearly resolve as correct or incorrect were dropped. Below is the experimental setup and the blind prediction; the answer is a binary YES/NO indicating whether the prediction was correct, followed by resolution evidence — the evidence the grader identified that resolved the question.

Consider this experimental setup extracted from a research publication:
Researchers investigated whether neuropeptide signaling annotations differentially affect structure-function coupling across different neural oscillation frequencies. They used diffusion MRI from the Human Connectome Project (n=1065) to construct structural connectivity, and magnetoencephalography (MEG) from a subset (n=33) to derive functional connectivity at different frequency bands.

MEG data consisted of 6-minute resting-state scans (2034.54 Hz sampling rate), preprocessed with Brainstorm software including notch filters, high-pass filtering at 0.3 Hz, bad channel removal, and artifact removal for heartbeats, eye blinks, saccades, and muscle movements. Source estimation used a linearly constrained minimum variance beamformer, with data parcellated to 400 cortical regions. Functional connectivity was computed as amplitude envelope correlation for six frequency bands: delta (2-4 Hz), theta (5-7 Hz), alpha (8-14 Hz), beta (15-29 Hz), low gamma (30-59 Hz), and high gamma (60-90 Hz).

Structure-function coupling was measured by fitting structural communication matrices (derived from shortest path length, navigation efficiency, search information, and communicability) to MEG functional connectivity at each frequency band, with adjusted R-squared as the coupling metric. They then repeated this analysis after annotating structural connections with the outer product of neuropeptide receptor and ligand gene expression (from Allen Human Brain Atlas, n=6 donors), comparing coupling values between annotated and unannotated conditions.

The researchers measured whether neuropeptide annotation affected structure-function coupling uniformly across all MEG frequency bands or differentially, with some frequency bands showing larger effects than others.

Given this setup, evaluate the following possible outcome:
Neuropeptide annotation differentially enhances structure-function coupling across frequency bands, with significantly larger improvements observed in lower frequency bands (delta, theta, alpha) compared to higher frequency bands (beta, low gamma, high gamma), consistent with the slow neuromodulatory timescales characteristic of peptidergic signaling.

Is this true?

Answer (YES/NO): NO